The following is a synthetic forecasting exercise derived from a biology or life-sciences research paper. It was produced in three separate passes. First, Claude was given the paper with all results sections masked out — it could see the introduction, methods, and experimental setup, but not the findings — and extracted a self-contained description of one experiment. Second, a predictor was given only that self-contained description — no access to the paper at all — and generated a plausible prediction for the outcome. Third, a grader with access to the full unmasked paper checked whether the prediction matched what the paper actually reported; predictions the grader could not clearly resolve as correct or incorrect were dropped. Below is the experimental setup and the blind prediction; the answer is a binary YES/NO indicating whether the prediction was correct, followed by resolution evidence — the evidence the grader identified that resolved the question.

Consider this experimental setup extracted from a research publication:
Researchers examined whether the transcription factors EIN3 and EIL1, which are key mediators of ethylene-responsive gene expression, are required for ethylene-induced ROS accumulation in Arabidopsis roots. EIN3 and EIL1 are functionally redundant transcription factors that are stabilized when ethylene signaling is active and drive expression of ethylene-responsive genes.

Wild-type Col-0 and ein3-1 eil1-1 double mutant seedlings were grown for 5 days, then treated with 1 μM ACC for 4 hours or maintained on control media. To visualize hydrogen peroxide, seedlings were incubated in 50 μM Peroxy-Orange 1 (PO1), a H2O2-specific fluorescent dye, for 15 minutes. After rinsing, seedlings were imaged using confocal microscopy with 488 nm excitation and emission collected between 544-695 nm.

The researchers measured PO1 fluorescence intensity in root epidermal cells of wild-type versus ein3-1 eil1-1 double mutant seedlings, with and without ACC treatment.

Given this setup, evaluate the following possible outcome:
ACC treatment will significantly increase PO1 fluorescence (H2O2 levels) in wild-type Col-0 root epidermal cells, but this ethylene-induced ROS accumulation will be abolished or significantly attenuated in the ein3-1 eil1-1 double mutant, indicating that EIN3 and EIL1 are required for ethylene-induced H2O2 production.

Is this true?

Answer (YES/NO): YES